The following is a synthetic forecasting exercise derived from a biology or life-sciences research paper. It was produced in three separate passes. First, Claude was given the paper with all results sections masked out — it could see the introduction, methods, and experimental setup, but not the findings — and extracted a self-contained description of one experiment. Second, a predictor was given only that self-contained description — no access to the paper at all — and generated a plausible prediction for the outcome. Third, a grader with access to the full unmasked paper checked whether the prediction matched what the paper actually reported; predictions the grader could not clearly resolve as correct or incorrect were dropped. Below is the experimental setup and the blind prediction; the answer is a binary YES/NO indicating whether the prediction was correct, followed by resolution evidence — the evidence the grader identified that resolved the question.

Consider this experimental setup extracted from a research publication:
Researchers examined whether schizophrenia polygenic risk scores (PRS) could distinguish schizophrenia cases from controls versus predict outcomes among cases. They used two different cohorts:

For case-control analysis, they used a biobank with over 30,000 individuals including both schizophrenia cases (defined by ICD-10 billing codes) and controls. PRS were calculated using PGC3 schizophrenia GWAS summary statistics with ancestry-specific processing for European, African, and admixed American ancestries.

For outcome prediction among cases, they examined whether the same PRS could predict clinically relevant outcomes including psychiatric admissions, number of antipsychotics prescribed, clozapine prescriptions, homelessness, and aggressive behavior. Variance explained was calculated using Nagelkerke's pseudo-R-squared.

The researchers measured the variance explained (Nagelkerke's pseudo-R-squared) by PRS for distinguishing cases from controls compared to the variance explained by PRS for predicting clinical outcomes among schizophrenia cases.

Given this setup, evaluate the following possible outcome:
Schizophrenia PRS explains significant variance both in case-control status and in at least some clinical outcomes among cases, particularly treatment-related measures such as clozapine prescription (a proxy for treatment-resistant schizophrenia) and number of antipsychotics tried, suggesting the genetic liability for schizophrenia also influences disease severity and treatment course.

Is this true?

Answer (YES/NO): NO